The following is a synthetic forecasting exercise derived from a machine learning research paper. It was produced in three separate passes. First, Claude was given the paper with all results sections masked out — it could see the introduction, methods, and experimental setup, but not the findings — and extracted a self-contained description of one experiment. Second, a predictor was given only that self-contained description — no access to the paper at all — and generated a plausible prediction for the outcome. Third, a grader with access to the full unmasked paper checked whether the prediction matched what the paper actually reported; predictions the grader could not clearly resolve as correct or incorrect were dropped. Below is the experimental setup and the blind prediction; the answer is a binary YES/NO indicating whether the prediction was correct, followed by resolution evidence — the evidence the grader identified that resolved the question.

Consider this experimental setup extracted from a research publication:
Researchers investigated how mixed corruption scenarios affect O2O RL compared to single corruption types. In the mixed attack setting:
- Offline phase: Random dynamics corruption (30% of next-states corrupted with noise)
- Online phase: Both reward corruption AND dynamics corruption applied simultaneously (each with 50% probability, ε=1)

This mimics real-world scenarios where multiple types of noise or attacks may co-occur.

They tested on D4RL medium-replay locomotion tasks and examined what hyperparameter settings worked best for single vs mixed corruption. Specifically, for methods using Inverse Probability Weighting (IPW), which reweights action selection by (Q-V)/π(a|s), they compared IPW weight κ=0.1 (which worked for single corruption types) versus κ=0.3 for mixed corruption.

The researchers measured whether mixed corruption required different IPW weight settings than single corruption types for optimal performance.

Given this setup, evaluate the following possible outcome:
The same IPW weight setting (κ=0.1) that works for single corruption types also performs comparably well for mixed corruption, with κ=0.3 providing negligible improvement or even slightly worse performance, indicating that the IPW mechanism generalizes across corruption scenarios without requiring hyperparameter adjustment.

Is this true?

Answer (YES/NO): NO